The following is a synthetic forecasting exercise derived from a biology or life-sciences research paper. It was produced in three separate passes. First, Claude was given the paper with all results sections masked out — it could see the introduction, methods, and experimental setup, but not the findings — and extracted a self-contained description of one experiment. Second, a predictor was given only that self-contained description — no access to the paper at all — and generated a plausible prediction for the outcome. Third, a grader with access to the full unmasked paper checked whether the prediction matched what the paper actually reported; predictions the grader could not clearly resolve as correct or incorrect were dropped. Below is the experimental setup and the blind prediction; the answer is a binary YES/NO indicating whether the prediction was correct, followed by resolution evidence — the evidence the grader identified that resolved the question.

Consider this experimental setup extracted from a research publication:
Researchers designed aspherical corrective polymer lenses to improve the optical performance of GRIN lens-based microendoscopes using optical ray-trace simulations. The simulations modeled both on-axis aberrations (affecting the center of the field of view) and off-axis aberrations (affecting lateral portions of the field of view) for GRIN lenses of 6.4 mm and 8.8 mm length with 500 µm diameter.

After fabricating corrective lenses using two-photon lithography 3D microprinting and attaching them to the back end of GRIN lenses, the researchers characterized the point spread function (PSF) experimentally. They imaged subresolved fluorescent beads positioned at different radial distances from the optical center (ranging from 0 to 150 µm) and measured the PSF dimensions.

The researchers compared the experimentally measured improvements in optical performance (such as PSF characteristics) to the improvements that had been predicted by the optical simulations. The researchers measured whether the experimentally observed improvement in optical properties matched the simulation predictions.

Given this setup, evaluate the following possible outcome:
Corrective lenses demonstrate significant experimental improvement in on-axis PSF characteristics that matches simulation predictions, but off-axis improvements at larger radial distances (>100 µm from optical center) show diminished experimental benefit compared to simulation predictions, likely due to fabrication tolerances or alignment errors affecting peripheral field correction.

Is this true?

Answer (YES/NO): NO